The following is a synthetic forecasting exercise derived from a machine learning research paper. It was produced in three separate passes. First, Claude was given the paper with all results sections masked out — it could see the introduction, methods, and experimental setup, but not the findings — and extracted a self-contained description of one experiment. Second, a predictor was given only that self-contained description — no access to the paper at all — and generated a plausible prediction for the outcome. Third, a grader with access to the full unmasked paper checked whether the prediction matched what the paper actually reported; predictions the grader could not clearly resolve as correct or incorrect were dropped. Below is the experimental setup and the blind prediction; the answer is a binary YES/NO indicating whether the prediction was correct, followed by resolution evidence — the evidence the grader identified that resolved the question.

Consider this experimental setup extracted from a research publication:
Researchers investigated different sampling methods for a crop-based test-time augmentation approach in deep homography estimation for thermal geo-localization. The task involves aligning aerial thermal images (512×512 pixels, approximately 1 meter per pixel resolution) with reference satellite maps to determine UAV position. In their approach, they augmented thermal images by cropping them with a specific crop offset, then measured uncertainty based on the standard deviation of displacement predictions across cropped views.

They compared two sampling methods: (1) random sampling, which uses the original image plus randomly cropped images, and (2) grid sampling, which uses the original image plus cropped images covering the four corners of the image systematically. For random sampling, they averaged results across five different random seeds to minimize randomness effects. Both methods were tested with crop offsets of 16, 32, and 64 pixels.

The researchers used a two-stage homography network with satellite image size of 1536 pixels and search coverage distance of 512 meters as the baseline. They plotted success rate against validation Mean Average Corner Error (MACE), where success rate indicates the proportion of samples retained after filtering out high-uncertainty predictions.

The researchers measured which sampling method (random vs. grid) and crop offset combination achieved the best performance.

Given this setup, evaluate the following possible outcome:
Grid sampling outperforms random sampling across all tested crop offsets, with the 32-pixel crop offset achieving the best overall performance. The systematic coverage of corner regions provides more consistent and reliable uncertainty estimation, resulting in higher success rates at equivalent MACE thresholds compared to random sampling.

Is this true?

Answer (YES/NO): NO